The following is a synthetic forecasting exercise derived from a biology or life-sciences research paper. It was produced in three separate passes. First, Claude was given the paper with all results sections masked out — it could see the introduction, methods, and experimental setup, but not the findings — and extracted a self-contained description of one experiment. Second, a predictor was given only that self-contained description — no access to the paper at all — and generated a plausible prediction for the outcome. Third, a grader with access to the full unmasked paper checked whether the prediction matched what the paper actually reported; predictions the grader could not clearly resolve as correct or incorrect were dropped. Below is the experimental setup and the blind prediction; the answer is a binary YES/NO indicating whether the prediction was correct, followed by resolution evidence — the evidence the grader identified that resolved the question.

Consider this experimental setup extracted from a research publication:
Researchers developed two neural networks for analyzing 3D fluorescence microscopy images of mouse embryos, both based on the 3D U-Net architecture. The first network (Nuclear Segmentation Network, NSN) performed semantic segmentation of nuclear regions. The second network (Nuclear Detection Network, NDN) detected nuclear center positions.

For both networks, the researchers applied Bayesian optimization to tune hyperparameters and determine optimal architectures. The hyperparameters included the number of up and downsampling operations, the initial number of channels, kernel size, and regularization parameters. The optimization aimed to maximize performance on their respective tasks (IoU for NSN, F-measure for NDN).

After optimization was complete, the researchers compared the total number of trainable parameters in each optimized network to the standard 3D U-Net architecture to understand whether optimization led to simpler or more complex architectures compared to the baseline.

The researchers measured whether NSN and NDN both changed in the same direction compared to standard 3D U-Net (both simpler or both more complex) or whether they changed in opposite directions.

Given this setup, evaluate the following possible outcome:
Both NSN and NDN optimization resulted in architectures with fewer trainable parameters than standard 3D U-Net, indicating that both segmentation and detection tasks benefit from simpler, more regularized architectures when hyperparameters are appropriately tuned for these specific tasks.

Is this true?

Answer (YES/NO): NO